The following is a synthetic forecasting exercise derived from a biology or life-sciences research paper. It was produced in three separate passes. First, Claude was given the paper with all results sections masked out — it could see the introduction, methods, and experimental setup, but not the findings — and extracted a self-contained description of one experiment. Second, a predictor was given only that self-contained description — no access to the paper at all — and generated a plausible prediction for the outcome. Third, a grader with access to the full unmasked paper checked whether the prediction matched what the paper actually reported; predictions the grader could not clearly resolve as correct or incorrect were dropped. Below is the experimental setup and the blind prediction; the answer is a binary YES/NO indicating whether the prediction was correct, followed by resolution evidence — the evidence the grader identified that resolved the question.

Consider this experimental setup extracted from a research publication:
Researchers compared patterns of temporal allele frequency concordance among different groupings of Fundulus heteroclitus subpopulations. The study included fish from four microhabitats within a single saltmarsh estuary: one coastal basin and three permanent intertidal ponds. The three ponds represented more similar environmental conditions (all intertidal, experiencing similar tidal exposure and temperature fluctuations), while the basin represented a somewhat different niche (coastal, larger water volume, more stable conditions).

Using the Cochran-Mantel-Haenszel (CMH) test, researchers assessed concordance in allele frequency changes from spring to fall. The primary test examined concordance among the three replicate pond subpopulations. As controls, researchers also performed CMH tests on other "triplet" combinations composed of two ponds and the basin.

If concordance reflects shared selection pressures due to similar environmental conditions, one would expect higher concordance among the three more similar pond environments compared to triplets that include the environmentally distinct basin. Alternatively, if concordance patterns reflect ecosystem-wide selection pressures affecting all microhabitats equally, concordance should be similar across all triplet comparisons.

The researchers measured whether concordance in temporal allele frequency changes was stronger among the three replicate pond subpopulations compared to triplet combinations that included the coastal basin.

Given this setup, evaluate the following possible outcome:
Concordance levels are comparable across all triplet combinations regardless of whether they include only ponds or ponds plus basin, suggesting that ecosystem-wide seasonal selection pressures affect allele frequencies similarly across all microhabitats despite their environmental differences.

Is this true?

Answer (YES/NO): YES